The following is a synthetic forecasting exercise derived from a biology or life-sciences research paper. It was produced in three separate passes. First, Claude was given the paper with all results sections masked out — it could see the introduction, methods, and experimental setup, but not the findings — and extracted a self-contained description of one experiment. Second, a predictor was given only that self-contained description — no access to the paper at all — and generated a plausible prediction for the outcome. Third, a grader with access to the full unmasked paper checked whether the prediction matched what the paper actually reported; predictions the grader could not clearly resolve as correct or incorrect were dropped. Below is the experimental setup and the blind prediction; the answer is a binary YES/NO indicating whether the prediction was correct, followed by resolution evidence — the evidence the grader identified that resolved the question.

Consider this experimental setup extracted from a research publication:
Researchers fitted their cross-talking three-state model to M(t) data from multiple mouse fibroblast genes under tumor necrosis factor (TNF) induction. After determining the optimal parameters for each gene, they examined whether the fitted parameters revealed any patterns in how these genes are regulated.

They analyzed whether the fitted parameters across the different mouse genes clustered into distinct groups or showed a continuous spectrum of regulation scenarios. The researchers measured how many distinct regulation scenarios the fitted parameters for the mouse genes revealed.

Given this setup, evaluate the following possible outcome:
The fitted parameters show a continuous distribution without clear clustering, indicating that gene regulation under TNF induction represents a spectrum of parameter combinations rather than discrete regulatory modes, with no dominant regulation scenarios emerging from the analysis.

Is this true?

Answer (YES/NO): NO